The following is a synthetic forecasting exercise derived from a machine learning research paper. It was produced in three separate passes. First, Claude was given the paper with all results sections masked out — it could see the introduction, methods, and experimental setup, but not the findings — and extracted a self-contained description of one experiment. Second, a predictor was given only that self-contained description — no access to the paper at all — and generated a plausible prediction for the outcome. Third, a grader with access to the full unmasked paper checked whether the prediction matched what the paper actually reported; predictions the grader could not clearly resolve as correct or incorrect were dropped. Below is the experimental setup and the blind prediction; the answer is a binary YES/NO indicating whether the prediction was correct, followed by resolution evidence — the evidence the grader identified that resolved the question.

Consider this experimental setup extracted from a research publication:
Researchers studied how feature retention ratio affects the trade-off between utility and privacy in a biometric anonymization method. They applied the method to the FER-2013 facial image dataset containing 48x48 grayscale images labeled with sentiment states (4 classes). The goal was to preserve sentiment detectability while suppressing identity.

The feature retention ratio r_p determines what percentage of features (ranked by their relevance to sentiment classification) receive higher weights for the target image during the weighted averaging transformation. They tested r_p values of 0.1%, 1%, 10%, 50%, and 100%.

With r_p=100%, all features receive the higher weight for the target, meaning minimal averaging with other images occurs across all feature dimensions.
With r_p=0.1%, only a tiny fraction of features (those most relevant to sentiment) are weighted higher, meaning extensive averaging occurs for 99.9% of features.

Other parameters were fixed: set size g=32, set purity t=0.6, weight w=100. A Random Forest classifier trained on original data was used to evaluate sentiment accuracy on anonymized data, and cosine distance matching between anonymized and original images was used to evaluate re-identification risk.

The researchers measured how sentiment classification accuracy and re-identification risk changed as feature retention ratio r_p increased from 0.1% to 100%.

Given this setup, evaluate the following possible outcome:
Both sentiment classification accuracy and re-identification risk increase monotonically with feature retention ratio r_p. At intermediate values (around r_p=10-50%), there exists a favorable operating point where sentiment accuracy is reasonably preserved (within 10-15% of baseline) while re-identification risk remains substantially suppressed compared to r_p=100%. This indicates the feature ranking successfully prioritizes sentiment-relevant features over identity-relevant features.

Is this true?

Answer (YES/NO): NO